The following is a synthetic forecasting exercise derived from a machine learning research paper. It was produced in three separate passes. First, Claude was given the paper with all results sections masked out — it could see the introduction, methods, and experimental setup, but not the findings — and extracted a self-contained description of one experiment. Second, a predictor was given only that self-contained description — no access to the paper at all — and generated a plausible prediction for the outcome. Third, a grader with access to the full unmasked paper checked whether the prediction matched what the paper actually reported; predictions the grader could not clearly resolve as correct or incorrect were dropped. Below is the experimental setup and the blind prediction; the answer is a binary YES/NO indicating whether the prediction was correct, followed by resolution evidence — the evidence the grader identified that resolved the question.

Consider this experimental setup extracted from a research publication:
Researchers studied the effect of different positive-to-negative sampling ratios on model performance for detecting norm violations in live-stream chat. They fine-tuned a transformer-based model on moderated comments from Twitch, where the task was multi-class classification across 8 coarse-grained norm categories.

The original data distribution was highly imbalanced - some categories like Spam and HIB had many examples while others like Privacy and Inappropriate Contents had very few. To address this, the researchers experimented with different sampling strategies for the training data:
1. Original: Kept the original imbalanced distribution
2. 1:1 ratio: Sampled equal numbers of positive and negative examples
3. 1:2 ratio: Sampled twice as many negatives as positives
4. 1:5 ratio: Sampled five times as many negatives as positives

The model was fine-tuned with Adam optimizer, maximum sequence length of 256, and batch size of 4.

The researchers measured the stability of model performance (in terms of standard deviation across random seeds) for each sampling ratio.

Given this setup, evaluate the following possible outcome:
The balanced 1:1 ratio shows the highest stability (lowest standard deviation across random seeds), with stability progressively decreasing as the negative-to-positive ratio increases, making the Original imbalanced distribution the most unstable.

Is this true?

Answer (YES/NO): NO